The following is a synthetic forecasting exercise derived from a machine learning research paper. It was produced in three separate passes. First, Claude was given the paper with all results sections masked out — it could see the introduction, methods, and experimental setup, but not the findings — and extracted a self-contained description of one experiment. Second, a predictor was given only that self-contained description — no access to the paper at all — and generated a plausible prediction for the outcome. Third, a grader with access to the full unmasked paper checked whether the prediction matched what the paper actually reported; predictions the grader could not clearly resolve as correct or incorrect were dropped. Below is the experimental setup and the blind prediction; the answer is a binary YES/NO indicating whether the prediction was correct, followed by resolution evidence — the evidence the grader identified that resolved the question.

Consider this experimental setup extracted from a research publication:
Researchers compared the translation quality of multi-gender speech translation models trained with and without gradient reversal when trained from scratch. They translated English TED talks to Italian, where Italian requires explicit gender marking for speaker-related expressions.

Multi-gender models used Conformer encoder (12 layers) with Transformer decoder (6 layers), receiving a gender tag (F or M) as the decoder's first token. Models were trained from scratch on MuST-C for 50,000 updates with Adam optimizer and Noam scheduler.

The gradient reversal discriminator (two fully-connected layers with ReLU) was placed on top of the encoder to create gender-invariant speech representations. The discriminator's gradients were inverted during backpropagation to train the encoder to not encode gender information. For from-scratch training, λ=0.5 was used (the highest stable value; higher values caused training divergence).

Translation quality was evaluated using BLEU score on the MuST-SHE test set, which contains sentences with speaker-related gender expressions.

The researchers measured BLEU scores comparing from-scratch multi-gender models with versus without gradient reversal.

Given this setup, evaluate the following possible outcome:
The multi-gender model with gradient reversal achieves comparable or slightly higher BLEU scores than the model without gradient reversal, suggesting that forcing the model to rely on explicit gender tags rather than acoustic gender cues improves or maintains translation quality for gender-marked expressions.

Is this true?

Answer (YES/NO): NO